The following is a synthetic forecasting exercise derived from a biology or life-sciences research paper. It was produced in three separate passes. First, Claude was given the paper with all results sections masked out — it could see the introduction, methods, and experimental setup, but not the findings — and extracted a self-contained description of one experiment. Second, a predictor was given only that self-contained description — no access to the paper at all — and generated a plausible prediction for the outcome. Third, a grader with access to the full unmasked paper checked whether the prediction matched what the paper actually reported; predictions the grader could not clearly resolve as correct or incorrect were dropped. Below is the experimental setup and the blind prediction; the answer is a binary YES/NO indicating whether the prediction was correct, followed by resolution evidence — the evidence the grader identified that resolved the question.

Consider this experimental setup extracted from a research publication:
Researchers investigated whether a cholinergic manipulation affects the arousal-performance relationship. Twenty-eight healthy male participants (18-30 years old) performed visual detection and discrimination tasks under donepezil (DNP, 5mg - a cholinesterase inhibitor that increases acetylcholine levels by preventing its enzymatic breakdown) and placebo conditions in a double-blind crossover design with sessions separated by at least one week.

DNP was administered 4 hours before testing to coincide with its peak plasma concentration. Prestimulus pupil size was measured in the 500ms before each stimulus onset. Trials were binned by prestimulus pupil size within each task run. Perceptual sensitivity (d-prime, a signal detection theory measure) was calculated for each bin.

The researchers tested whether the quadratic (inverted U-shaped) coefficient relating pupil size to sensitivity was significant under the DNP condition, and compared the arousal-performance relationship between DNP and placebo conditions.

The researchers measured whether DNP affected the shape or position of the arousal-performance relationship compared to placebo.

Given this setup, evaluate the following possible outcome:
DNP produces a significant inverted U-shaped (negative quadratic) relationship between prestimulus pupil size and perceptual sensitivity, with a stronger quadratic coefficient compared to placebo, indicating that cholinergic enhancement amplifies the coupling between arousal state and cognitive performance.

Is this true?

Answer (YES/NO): NO